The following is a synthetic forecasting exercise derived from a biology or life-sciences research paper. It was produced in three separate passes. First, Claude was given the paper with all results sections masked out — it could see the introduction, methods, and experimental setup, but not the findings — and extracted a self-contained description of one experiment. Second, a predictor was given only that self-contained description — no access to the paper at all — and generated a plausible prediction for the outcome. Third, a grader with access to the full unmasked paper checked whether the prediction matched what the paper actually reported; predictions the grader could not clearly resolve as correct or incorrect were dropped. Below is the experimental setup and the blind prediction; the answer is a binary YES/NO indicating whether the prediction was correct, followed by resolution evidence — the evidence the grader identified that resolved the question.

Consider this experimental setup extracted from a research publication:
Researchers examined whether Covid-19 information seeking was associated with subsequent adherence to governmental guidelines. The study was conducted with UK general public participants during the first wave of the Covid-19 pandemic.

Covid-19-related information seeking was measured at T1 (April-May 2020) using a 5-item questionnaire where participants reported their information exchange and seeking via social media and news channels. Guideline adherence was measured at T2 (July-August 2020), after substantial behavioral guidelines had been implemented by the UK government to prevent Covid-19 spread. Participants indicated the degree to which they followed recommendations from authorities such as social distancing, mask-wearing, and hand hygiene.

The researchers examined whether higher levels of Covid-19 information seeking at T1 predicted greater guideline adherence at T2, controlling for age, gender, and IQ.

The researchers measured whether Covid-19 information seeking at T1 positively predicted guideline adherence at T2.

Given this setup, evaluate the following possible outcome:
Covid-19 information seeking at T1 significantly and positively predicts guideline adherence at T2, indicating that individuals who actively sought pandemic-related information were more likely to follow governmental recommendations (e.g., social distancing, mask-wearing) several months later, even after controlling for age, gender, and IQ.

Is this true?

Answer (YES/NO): YES